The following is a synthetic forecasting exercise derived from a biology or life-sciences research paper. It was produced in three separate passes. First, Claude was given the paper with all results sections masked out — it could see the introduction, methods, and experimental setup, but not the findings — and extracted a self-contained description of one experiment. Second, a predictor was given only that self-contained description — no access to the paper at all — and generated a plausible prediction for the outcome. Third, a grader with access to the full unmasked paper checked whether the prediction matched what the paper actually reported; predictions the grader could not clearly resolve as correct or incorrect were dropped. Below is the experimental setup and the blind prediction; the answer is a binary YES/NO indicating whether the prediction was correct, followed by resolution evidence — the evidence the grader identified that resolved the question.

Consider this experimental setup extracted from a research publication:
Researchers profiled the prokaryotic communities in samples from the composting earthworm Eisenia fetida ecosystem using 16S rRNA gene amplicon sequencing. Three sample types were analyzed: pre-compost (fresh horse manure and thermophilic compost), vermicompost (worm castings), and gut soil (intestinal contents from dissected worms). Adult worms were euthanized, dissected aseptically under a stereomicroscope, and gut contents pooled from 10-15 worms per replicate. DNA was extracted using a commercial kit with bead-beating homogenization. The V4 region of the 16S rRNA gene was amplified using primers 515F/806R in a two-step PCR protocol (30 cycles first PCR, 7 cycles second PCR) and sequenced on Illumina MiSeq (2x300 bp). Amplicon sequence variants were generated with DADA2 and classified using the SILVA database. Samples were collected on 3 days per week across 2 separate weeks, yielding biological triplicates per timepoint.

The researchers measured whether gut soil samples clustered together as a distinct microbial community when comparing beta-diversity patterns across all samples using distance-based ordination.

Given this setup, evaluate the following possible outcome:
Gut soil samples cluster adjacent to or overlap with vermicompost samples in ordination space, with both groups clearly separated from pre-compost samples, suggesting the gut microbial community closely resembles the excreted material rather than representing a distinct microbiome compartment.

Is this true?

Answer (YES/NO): NO